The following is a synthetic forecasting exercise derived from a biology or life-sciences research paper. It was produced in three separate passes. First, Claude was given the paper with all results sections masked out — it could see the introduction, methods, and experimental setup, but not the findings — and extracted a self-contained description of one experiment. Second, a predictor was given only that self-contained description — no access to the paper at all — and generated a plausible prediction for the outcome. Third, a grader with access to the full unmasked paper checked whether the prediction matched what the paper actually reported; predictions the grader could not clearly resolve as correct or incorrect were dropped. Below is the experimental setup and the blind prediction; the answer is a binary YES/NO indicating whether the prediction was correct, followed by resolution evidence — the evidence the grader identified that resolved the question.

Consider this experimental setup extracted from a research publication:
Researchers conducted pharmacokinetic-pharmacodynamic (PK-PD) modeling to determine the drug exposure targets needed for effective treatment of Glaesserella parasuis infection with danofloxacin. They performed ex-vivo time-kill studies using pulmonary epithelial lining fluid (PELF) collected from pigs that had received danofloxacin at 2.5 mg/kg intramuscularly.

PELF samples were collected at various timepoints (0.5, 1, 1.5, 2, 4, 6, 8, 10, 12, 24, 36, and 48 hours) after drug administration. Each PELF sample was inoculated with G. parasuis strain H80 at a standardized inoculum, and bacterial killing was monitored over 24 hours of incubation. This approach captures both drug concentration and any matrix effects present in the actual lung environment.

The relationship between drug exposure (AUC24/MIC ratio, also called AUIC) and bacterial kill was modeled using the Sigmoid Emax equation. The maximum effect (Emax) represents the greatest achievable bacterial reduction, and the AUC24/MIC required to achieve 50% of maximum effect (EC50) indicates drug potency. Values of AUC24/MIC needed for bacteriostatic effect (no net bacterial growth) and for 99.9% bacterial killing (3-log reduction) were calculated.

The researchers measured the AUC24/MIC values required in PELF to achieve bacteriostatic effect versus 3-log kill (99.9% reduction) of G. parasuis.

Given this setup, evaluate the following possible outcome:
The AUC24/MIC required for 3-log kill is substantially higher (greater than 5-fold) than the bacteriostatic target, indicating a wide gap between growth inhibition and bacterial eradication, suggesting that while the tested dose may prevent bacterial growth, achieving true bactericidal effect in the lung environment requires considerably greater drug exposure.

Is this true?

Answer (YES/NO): NO